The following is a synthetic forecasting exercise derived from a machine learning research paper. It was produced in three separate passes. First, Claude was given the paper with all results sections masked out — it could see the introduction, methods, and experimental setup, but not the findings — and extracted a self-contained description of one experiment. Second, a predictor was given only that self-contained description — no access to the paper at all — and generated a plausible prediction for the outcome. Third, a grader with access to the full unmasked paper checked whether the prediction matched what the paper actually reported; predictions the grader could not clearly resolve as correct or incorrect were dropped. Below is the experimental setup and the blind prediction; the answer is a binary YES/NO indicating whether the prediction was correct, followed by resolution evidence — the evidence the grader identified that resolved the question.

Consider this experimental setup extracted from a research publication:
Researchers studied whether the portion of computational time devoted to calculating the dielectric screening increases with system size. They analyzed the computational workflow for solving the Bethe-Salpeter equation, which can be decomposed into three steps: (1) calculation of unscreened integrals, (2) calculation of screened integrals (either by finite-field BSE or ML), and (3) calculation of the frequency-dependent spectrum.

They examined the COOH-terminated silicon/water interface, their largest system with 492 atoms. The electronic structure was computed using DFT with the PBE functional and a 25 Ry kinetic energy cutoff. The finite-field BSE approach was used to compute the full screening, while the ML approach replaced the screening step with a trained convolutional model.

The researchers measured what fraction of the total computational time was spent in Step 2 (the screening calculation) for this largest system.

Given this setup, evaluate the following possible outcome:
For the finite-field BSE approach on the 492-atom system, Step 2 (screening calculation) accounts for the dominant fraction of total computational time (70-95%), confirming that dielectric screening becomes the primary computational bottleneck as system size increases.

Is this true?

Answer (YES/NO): NO